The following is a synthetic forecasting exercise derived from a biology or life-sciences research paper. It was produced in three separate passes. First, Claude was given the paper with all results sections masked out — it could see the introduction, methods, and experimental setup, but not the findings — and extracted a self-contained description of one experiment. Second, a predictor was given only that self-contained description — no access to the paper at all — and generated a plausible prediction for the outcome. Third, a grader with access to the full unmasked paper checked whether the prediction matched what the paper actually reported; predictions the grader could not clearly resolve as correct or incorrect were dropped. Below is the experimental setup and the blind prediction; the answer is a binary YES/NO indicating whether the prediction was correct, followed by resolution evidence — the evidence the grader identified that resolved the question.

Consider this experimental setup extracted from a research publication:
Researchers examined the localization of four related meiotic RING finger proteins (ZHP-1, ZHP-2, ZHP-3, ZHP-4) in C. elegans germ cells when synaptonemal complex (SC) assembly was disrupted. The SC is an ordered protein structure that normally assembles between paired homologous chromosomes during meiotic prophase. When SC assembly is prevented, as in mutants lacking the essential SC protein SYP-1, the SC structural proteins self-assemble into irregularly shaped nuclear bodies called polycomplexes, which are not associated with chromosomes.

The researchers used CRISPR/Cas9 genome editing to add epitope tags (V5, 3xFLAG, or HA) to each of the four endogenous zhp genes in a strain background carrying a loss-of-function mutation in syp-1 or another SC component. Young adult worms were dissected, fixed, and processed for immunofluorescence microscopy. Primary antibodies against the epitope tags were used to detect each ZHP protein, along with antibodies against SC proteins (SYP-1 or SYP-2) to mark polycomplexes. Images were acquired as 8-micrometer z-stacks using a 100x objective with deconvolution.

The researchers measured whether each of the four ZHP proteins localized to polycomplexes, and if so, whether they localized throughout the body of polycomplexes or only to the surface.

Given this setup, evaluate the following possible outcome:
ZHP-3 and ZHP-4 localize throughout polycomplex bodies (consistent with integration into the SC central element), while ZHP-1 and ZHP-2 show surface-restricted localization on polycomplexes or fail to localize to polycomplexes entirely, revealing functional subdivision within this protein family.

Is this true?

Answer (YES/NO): NO